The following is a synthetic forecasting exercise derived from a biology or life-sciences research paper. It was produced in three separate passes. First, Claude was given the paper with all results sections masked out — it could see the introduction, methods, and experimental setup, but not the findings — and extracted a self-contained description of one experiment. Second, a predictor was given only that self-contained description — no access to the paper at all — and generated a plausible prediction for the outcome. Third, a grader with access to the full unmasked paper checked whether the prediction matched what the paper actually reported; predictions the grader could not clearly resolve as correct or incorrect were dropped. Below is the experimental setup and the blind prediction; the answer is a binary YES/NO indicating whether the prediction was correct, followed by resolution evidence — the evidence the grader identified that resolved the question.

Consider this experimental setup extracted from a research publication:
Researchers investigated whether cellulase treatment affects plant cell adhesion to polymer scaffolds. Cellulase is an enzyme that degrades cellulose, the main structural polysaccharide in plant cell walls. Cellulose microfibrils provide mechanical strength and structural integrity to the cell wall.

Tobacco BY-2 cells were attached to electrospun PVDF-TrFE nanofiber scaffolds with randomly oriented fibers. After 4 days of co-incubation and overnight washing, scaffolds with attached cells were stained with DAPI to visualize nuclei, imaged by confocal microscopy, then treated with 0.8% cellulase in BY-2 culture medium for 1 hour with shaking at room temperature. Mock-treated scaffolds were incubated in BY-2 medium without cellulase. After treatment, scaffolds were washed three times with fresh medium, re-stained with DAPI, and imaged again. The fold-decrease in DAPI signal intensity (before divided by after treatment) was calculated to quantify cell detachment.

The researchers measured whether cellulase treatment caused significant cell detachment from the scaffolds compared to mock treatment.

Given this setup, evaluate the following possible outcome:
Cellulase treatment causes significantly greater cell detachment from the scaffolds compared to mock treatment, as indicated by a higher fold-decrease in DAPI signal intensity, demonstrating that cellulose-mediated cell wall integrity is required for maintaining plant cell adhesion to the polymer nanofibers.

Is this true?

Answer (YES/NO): NO